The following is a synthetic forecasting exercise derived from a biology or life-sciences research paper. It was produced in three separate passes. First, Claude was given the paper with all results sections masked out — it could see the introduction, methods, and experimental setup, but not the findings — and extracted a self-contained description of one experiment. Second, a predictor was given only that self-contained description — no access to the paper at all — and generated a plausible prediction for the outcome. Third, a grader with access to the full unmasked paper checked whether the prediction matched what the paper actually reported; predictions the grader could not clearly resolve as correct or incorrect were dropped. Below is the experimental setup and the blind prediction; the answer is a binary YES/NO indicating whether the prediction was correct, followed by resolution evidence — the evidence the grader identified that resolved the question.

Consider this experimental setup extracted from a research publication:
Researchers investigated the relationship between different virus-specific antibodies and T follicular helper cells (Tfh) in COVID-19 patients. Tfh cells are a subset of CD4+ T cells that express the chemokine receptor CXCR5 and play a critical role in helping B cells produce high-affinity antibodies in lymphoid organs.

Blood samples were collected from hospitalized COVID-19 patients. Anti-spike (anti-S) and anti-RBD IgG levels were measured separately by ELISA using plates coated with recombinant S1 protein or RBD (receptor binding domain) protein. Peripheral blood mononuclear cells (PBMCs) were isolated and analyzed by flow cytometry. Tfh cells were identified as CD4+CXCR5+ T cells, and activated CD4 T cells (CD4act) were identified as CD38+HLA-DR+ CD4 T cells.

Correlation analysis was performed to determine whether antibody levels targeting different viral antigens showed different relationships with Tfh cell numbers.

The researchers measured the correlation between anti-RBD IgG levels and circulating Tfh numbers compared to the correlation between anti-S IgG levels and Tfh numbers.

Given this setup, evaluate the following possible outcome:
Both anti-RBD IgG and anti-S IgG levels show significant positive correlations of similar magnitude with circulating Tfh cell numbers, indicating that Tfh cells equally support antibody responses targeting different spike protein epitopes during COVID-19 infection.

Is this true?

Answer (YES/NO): NO